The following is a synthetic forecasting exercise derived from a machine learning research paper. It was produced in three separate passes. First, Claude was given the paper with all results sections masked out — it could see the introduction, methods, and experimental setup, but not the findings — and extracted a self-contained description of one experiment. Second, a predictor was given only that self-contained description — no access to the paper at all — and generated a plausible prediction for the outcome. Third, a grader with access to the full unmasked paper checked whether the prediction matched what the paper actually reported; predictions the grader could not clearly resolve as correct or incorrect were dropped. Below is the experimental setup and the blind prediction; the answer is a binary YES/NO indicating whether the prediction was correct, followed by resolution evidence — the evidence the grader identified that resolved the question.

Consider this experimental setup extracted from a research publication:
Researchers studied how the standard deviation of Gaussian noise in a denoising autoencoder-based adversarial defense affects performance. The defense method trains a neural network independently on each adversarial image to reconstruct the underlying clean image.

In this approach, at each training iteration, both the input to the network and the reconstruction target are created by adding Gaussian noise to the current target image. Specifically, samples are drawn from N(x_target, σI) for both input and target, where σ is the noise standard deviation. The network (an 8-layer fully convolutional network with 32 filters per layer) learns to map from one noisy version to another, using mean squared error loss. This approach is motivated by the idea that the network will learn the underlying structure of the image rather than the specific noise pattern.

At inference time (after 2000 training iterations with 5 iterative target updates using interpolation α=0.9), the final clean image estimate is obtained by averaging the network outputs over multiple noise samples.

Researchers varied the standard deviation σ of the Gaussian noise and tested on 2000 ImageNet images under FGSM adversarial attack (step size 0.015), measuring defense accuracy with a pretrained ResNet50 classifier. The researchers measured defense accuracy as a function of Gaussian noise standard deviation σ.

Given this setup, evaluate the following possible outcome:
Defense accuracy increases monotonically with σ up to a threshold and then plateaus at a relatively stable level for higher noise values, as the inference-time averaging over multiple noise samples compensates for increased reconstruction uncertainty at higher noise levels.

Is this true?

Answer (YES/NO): NO